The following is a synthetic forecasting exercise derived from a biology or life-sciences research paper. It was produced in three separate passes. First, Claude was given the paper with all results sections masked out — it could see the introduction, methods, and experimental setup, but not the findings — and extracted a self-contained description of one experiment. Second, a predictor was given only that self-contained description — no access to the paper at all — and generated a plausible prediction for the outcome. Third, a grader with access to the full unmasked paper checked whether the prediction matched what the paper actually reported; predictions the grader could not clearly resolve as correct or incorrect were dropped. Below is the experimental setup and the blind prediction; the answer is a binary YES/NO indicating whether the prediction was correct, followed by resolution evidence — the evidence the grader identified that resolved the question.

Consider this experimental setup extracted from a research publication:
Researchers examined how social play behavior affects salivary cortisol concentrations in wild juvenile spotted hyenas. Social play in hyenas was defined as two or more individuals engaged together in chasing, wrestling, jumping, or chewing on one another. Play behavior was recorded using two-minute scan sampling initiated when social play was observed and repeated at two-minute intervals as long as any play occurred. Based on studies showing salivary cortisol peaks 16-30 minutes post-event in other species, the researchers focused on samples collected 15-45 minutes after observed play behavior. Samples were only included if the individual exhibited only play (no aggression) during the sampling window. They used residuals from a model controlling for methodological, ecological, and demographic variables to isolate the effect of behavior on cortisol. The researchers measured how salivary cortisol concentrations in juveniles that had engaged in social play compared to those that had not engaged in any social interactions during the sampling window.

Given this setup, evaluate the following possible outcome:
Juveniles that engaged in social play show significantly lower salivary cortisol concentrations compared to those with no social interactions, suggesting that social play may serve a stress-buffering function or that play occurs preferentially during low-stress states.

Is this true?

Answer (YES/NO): NO